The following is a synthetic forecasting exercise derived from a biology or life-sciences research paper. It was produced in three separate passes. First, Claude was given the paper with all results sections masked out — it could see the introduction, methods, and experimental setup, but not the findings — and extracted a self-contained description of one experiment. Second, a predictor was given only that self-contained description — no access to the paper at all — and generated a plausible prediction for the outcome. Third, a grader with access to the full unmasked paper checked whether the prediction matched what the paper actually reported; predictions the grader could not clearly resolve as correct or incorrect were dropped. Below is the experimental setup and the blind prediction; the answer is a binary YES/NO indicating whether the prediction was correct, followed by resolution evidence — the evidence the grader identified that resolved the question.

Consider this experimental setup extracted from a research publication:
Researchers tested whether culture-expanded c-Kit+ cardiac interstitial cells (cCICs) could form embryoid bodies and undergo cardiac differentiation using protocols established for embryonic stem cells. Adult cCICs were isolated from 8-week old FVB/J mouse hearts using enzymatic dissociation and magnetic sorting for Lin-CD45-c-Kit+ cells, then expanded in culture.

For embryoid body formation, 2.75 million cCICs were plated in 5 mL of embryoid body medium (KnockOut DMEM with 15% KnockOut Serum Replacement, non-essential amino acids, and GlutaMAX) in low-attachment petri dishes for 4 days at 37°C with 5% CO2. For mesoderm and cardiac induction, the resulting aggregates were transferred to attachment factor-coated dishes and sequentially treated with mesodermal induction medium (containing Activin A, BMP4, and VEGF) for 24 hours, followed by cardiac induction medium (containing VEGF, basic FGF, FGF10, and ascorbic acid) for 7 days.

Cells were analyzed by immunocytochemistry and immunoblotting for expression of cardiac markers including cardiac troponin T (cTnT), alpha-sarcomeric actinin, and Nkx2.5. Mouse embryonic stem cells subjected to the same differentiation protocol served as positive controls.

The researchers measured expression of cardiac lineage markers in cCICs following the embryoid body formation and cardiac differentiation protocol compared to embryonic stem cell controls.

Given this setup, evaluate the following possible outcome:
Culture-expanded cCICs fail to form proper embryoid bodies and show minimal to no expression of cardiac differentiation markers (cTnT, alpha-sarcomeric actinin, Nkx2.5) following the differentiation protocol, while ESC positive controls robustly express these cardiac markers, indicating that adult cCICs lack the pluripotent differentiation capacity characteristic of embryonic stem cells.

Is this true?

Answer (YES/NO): NO